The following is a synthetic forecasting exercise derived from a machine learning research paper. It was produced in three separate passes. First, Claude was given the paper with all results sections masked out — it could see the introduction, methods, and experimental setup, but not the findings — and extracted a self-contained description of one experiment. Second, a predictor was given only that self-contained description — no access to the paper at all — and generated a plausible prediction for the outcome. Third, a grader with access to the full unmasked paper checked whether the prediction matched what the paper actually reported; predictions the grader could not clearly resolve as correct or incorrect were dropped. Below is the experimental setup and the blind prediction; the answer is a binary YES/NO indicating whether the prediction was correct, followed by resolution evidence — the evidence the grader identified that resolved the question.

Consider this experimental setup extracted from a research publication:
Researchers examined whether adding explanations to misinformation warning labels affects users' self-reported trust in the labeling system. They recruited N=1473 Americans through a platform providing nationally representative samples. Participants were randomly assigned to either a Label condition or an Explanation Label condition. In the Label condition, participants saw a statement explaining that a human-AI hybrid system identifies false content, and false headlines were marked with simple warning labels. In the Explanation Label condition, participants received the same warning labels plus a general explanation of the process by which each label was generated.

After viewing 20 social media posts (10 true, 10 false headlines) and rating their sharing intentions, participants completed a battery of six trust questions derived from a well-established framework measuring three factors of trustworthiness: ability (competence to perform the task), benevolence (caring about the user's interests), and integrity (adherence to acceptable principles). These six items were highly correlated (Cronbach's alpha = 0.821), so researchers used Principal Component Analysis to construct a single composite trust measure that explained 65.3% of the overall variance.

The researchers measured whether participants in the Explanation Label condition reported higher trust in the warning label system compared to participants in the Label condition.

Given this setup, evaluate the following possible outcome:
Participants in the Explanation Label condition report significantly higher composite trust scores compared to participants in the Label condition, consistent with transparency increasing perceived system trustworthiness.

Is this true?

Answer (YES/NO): NO